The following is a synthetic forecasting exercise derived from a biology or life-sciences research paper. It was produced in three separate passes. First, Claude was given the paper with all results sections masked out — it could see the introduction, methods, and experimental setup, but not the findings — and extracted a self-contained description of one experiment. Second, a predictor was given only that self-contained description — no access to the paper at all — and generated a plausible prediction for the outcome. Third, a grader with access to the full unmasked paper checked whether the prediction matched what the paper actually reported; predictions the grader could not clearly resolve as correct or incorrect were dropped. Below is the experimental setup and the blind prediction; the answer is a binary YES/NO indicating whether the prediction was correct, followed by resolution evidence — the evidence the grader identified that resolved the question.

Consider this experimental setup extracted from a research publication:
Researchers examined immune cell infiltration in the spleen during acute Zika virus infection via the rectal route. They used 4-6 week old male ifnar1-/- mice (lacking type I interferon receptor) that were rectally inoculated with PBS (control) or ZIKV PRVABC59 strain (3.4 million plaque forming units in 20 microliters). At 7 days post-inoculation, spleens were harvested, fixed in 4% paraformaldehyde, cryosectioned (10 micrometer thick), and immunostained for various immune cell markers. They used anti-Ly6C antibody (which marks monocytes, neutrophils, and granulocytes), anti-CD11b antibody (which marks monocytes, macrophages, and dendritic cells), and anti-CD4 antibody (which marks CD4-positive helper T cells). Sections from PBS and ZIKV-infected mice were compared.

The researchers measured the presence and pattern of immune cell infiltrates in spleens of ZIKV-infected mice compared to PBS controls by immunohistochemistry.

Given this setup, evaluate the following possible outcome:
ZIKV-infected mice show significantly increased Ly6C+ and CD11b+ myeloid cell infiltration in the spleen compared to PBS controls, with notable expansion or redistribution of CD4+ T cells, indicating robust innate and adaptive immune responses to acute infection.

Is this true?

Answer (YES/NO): YES